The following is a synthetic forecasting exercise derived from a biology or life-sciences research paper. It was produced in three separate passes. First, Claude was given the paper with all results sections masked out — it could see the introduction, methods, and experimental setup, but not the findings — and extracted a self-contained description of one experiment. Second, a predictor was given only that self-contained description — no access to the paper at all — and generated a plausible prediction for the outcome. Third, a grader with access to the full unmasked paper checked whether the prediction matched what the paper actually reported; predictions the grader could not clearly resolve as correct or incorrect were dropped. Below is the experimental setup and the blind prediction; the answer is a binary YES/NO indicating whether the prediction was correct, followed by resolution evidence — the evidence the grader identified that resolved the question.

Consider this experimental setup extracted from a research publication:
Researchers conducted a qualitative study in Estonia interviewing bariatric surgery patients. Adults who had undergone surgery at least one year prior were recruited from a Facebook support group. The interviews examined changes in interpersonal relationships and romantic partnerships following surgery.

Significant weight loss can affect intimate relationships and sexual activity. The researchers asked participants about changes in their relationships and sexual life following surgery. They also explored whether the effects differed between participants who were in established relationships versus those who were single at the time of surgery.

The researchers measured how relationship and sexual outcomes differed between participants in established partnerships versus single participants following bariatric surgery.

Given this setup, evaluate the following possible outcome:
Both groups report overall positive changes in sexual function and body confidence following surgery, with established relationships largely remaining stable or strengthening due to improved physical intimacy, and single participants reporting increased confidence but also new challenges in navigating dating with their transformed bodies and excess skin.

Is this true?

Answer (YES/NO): NO